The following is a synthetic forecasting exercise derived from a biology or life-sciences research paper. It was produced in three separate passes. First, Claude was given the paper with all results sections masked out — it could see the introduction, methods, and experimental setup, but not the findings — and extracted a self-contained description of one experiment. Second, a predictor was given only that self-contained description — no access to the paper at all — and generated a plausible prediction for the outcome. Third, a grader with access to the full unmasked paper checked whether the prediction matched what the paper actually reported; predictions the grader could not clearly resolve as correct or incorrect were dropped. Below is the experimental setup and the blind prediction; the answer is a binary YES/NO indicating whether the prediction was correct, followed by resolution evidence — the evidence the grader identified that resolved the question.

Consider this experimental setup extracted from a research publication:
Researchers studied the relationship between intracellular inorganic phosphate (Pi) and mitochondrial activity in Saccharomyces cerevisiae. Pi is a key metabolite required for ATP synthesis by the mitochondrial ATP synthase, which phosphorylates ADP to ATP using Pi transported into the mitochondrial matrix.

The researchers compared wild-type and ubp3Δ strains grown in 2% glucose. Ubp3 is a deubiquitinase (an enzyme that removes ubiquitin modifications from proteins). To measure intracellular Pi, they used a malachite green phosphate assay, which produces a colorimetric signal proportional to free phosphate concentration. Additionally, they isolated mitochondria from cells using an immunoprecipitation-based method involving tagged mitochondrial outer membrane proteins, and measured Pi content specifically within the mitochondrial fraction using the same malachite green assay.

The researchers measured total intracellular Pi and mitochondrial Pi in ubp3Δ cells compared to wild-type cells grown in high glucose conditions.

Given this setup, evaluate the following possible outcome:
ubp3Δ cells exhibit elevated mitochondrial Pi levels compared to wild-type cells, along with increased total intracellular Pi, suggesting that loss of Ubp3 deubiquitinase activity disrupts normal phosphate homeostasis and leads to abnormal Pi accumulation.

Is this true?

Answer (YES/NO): YES